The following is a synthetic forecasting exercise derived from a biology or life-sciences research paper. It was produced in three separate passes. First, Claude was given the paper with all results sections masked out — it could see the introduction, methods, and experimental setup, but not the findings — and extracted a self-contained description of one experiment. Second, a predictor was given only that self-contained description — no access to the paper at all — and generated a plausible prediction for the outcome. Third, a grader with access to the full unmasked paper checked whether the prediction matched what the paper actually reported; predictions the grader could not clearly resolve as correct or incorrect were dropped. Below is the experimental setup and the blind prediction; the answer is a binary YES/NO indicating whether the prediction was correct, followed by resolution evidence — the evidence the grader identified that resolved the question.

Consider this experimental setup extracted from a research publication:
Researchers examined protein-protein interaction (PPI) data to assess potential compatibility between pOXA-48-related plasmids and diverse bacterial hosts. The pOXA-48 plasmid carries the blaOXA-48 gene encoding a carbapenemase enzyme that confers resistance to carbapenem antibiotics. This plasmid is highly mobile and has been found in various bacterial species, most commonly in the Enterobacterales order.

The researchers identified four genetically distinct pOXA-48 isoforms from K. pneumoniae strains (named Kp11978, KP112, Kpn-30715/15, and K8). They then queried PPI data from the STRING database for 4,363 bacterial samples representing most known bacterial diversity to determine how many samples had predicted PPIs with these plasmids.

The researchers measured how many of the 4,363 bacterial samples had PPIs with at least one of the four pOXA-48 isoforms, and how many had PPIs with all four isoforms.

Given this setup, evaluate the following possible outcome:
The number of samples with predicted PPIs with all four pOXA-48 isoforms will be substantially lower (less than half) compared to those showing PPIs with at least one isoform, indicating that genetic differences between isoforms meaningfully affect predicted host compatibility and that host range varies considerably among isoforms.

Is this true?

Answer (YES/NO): YES